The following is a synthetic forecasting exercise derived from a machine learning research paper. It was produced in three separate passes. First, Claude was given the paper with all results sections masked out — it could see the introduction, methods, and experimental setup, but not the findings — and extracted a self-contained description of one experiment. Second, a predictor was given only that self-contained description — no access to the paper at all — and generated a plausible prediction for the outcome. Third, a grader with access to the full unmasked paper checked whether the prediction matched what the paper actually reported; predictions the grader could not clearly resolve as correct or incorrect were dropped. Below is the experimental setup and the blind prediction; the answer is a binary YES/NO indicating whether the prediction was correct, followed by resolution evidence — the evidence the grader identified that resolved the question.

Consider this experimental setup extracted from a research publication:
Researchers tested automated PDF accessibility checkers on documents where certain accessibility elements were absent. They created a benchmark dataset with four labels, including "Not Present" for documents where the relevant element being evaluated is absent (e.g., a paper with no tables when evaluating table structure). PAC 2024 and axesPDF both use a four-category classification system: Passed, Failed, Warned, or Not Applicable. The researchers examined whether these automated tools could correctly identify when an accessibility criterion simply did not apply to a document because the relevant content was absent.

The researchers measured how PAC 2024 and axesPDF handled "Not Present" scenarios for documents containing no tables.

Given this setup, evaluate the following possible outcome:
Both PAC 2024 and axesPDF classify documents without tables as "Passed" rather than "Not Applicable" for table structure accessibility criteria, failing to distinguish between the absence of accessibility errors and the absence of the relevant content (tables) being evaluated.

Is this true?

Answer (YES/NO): NO